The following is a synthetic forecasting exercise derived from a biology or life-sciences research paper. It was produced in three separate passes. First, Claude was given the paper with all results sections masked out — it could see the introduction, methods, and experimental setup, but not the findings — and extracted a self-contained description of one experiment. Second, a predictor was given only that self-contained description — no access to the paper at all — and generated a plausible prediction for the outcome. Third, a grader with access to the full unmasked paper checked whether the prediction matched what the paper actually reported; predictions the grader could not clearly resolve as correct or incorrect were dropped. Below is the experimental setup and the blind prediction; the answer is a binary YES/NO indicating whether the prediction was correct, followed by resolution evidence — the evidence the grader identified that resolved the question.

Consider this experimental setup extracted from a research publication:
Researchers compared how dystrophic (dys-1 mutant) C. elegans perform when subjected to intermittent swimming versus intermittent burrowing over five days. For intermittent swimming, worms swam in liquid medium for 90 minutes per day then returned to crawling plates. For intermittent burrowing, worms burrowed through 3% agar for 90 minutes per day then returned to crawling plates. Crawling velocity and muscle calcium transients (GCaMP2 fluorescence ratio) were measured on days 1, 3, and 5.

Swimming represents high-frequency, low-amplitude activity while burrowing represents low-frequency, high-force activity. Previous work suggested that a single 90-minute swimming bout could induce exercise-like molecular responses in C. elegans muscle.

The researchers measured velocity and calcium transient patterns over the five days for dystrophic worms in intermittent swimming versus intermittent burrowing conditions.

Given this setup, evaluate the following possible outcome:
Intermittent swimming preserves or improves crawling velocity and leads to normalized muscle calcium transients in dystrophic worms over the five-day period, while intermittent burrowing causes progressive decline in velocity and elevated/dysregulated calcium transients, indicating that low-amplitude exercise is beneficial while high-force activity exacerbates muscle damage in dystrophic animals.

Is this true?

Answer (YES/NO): NO